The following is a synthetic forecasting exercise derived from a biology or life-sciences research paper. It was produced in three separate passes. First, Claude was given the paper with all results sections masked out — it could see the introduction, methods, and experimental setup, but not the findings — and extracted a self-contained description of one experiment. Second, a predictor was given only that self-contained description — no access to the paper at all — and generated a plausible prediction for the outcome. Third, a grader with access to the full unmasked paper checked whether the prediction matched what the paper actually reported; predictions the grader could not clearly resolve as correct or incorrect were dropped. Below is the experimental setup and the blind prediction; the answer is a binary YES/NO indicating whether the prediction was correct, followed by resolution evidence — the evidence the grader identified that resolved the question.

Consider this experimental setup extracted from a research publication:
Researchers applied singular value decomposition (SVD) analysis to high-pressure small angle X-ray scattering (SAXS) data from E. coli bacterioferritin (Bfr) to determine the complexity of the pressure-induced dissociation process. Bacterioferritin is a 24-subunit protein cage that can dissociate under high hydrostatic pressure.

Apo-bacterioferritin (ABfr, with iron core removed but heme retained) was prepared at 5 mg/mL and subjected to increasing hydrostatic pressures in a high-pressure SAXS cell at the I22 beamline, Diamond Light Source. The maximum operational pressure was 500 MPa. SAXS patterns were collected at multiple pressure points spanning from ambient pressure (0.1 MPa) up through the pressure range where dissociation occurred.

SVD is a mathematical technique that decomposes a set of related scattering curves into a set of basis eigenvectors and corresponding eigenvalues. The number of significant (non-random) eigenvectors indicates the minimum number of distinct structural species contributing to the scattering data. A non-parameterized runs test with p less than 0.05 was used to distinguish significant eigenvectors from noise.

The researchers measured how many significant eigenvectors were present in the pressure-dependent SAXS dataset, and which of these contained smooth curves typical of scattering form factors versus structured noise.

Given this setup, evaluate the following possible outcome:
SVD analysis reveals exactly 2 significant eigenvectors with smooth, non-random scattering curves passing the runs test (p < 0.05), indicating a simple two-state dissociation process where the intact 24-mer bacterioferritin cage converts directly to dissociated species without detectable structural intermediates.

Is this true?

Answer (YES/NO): NO